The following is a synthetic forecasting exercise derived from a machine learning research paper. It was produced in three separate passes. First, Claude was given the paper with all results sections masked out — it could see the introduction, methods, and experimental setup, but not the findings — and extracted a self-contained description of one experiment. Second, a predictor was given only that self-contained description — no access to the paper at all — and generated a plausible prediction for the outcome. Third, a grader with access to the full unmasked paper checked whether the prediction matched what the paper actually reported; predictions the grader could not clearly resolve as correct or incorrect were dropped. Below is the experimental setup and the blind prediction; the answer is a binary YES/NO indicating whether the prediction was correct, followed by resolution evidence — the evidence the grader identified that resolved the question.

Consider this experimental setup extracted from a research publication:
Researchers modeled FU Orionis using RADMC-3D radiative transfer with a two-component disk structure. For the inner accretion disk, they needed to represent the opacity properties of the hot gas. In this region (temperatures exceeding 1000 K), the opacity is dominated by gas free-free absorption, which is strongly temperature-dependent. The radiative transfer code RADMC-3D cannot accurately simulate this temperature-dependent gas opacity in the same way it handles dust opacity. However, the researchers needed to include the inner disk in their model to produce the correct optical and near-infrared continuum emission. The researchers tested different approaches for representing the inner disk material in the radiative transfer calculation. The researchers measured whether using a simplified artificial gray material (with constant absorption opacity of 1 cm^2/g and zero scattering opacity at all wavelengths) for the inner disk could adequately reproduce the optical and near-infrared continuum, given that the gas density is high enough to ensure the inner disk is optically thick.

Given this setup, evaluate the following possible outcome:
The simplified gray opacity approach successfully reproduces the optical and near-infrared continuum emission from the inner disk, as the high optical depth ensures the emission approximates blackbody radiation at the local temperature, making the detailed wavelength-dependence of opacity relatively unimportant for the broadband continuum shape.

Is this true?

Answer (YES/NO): YES